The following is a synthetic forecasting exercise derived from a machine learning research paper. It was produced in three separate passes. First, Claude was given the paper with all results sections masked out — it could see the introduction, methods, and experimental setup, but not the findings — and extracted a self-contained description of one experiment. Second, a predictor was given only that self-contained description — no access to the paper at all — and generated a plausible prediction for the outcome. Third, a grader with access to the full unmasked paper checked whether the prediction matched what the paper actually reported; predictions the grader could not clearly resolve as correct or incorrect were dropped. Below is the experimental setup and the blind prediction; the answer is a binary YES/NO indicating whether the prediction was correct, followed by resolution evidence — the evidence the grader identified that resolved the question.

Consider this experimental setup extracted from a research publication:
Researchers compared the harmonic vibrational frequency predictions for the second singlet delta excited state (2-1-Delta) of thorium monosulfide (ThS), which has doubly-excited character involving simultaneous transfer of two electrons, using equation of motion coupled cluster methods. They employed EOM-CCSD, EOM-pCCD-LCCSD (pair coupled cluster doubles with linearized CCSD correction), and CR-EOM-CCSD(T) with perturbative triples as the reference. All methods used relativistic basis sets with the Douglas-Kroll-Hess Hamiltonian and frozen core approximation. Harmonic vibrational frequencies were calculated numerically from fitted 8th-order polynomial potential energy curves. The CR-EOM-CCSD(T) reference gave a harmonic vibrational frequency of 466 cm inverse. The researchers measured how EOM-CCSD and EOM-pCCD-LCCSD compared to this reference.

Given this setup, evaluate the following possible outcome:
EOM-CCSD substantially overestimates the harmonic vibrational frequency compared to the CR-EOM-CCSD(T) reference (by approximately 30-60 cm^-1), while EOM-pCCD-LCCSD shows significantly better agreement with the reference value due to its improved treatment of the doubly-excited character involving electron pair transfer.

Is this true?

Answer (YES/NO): NO